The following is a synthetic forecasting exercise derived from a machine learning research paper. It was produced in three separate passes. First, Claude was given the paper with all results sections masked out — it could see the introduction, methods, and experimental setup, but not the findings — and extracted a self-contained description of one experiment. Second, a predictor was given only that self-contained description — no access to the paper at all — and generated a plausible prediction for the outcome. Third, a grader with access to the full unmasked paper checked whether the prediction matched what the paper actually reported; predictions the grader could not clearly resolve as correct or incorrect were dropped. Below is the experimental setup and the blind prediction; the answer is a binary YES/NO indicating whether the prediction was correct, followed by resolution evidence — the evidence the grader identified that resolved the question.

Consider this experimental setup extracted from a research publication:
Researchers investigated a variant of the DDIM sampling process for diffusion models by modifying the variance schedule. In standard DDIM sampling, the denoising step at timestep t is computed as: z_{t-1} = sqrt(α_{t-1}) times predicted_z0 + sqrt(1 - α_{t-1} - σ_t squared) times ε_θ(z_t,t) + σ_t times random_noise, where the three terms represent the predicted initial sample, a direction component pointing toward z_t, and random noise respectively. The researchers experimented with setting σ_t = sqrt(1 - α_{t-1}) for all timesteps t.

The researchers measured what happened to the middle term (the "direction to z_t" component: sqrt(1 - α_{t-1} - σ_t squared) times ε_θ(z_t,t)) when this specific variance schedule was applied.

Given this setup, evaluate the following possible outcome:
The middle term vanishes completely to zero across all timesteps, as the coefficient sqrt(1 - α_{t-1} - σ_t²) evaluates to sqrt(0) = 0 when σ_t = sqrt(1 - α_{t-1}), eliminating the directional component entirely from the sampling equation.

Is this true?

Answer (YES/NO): YES